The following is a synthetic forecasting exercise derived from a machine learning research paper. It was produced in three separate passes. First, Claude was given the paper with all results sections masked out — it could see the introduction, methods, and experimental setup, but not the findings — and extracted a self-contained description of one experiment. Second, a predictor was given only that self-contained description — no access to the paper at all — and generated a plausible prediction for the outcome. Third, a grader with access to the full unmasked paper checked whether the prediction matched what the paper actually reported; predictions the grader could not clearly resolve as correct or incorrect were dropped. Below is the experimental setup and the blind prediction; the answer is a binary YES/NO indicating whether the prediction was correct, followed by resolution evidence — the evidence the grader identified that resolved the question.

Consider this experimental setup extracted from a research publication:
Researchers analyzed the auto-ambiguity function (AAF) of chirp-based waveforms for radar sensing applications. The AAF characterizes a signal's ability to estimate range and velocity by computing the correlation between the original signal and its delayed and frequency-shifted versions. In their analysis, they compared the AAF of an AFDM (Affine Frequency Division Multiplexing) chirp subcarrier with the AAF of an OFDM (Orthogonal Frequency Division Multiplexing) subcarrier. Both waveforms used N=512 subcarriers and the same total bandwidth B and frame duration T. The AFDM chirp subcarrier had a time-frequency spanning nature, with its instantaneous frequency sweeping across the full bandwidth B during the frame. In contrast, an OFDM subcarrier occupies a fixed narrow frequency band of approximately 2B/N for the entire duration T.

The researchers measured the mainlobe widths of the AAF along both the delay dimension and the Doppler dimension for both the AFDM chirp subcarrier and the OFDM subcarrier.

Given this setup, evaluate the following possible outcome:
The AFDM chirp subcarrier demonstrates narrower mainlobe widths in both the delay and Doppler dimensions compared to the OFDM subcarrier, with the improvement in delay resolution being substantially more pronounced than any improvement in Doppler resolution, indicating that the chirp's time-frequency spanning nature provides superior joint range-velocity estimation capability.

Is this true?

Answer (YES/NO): NO